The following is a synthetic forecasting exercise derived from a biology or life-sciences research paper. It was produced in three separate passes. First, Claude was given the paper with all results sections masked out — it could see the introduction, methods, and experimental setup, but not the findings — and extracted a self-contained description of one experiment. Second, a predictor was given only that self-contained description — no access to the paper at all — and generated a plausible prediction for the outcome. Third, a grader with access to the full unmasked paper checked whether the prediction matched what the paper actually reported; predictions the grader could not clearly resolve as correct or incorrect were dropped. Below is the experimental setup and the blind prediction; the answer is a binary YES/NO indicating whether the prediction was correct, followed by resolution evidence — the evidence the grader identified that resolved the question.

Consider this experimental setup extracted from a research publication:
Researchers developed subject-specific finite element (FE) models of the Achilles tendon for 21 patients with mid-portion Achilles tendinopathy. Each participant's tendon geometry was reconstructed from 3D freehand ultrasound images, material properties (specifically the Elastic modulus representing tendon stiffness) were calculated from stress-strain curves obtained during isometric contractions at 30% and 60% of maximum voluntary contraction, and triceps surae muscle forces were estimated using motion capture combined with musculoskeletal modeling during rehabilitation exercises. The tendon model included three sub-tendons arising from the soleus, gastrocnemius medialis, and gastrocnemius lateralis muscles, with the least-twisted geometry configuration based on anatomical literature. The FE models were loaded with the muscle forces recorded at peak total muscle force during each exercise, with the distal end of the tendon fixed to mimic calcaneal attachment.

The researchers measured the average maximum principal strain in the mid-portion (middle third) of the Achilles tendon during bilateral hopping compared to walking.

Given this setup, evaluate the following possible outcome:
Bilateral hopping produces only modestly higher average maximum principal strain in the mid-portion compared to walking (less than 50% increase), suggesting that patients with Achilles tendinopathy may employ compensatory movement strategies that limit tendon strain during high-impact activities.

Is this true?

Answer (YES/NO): NO